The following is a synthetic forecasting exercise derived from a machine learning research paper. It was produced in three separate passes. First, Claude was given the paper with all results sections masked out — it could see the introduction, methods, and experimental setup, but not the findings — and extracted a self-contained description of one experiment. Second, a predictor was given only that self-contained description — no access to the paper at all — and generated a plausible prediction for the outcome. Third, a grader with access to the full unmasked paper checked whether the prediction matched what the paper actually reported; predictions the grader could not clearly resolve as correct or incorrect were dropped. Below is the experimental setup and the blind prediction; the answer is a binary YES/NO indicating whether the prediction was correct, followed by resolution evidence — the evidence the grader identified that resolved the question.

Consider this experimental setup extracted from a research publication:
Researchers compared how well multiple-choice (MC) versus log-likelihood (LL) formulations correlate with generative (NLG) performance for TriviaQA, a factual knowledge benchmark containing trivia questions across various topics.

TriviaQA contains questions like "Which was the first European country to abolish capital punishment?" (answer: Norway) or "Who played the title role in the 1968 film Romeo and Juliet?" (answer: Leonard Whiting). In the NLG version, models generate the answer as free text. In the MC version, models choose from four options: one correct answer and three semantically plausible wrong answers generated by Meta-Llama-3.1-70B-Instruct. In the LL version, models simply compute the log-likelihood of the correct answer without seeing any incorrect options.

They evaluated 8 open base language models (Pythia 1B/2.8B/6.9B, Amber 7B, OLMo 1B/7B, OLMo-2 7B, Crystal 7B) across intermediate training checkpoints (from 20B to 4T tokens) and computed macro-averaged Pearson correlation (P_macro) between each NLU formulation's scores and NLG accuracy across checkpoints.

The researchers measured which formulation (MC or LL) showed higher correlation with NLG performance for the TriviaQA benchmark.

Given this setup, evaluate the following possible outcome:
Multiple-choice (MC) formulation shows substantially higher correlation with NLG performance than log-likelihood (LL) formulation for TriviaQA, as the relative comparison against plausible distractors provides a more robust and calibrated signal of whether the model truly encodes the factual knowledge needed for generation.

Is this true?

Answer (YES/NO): YES